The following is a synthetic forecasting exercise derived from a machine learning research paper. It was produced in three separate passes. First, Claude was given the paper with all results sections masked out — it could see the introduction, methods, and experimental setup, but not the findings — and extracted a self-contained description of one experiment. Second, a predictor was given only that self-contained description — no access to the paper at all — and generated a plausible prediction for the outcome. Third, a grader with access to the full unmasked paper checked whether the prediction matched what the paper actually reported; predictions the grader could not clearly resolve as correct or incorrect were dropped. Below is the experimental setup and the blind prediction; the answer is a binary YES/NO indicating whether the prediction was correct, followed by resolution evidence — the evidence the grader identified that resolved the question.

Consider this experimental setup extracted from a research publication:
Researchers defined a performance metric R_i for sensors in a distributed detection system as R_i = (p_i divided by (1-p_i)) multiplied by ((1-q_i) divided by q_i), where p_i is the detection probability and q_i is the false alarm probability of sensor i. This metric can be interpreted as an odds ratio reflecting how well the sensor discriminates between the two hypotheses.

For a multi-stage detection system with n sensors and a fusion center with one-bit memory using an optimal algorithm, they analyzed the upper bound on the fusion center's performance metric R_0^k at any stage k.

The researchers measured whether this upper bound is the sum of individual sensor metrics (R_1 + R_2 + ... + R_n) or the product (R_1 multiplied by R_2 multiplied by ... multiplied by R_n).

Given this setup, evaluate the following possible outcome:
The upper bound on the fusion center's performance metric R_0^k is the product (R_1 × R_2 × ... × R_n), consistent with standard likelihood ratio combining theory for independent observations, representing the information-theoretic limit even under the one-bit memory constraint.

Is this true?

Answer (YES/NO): YES